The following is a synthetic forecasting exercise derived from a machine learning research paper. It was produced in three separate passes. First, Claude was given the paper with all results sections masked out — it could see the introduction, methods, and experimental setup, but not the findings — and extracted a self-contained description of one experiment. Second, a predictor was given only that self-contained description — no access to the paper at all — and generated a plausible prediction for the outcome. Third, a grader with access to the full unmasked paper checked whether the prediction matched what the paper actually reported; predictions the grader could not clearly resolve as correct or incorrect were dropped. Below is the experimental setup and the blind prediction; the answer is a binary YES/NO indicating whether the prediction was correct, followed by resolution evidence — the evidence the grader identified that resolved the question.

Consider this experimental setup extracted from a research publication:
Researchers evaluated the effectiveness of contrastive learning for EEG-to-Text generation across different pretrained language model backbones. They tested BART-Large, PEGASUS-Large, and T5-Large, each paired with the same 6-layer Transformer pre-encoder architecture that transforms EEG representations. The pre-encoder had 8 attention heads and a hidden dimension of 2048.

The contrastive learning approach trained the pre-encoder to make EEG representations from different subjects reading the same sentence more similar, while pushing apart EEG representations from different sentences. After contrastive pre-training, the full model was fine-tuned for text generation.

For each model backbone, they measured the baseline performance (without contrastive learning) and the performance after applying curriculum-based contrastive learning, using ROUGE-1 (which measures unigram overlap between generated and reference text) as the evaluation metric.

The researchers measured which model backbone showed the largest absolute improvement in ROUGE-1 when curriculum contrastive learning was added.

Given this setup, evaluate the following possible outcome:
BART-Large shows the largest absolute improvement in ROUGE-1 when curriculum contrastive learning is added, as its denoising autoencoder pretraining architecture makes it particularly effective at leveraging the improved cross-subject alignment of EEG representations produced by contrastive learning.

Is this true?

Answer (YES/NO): NO